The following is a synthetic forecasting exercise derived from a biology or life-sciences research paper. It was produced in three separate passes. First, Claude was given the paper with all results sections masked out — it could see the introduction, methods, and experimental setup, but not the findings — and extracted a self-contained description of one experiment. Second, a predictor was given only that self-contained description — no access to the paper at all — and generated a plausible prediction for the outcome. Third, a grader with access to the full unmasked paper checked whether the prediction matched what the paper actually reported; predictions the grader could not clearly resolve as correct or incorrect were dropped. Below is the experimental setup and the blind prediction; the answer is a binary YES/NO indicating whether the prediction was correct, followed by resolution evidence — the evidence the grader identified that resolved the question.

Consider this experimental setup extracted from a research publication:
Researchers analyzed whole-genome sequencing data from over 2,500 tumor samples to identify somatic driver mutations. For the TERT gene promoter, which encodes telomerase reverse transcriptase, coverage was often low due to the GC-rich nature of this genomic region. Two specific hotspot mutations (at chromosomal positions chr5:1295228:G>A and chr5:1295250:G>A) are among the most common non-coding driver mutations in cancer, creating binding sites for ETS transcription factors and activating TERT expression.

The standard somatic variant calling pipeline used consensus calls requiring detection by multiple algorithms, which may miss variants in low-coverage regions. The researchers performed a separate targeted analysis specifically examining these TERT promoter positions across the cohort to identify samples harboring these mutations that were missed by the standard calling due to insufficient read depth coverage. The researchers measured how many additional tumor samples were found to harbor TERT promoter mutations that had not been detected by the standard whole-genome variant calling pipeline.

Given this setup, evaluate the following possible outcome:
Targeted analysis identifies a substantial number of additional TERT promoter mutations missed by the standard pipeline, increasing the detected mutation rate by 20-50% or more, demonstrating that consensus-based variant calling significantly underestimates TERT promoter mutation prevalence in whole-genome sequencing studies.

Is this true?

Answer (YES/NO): YES